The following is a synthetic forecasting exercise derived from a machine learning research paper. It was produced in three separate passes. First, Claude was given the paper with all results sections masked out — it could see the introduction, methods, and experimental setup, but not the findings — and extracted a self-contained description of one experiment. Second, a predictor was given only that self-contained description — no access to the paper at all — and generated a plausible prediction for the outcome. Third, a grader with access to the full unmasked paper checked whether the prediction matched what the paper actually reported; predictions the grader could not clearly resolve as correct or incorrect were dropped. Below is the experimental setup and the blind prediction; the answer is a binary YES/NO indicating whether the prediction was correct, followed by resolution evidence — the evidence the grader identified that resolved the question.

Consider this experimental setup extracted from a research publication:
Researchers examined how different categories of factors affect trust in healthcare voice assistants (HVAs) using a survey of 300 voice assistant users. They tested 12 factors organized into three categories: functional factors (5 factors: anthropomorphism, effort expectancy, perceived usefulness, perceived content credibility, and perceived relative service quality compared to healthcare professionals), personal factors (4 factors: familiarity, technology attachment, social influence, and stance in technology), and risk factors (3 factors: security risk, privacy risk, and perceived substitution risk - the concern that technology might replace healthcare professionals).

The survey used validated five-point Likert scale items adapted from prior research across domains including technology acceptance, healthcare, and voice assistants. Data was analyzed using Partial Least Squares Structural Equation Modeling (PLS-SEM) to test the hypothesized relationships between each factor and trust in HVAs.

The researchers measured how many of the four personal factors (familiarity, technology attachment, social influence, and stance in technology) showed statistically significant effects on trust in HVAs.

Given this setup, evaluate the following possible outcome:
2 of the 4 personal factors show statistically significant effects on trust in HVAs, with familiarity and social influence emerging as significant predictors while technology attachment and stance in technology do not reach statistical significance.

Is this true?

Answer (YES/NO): NO